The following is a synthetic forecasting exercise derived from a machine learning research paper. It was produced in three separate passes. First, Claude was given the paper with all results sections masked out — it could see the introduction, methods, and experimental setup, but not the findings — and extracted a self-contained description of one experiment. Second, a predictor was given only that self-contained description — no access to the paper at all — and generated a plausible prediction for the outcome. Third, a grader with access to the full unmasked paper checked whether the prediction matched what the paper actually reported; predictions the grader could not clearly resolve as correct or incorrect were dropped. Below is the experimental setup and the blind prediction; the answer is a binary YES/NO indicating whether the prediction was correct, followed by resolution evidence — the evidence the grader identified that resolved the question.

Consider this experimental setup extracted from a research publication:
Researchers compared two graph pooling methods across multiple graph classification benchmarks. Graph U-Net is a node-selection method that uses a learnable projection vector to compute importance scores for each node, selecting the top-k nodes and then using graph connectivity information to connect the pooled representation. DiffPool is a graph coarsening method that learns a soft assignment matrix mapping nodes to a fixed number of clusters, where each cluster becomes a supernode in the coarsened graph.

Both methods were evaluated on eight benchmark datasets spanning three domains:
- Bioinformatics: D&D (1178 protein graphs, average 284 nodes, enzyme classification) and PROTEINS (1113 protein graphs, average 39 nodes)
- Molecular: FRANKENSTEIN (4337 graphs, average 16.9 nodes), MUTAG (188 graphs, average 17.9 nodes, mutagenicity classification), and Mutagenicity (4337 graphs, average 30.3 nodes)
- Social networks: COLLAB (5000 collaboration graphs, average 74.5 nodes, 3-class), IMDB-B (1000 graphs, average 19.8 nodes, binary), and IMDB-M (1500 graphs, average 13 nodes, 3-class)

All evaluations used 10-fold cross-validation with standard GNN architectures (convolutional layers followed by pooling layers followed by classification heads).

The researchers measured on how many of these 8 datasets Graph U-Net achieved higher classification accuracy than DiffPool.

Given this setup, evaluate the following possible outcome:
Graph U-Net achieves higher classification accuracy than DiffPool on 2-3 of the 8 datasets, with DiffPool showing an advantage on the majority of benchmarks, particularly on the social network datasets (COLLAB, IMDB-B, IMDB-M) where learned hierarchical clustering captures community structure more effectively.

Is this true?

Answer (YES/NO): NO